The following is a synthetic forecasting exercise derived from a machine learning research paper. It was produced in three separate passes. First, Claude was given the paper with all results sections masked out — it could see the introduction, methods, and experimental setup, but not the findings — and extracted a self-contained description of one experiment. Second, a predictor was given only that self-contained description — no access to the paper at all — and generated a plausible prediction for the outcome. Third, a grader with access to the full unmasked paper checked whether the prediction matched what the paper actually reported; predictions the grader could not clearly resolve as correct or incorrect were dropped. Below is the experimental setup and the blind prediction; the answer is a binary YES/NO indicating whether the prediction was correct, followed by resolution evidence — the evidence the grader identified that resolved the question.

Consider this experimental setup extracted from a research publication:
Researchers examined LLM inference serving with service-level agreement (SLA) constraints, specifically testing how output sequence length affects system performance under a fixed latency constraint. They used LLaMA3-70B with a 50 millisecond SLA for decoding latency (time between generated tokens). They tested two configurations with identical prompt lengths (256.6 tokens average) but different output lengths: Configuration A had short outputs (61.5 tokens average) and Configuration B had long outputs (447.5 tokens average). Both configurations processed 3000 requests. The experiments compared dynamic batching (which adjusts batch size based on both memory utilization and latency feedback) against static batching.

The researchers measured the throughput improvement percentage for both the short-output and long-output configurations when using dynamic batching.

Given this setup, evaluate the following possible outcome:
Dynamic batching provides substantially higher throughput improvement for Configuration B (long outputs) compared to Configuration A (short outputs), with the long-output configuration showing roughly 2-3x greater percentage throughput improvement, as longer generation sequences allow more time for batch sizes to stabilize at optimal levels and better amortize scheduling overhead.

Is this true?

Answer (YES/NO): NO